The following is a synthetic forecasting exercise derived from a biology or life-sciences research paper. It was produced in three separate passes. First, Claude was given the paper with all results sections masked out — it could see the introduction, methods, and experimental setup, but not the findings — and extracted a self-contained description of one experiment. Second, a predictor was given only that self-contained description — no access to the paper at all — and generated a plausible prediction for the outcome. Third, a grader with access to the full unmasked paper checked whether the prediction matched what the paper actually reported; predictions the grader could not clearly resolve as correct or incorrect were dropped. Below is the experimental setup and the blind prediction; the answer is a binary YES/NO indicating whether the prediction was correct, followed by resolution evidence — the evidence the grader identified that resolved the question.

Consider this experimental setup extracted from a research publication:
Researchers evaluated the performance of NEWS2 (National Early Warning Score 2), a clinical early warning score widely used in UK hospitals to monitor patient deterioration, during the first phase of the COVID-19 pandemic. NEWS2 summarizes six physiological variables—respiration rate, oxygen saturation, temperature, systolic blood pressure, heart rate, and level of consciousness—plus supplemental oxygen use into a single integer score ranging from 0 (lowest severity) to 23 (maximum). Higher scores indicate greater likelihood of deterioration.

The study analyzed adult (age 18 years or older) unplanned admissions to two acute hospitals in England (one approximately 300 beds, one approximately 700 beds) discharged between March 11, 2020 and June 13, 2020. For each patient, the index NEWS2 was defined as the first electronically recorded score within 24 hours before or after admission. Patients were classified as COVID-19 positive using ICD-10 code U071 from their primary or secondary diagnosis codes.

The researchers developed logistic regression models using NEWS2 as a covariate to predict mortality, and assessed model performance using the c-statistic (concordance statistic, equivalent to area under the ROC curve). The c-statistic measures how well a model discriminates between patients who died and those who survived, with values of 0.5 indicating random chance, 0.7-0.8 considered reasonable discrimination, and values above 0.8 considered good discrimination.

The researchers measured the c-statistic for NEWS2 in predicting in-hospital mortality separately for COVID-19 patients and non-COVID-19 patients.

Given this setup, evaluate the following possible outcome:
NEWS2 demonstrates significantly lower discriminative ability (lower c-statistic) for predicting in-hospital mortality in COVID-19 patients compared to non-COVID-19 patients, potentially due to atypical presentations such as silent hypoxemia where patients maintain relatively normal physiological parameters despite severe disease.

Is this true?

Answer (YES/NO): YES